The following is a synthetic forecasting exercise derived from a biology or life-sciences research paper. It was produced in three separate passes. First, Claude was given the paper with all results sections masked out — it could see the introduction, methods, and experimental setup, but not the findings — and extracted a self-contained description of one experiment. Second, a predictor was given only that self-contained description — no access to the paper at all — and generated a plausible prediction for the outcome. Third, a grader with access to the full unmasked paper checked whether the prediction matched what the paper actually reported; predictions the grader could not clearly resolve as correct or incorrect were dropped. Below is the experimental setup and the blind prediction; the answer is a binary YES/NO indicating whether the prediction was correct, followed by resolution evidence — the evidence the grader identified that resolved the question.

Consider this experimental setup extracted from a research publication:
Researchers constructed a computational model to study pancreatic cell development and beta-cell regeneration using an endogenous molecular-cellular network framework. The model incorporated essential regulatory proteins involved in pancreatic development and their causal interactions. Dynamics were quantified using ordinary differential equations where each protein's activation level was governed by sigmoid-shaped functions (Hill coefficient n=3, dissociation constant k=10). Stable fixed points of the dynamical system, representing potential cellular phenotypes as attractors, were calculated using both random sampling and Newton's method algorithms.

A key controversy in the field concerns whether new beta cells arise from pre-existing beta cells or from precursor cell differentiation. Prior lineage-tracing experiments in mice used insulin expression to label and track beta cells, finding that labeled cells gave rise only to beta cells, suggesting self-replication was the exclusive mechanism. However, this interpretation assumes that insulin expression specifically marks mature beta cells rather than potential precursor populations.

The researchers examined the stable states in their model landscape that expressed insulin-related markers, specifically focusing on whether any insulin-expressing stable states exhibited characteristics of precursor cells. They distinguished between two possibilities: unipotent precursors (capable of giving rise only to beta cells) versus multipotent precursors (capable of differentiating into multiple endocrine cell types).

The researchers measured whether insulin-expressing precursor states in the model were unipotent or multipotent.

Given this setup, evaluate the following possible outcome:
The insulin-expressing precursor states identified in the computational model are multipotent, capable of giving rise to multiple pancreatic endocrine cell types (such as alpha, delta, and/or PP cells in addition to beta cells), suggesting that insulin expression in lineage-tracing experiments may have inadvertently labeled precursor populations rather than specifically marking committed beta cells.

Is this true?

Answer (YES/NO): YES